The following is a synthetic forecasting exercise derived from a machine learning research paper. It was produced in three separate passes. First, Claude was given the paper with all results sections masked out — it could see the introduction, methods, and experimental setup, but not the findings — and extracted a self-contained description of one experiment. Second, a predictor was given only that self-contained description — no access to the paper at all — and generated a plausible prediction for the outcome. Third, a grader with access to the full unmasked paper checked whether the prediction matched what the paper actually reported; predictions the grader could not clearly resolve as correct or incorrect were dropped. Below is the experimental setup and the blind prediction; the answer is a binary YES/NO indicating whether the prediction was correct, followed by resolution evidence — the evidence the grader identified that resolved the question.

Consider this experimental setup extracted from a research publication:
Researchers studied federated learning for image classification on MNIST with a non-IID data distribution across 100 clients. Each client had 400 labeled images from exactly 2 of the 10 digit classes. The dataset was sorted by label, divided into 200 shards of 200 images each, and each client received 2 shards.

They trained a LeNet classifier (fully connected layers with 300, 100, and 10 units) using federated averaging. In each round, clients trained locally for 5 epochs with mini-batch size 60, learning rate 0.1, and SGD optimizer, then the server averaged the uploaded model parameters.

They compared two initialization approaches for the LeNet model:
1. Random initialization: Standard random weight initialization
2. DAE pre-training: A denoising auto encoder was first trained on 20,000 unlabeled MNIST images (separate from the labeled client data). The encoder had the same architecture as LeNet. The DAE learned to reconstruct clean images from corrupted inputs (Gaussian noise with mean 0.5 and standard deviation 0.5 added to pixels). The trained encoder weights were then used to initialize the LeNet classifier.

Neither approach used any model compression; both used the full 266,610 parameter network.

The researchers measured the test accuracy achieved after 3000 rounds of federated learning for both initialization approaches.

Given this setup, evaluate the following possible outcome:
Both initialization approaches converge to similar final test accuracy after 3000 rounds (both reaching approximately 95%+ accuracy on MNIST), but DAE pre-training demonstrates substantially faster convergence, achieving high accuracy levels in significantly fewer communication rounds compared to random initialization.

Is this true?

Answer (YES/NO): NO